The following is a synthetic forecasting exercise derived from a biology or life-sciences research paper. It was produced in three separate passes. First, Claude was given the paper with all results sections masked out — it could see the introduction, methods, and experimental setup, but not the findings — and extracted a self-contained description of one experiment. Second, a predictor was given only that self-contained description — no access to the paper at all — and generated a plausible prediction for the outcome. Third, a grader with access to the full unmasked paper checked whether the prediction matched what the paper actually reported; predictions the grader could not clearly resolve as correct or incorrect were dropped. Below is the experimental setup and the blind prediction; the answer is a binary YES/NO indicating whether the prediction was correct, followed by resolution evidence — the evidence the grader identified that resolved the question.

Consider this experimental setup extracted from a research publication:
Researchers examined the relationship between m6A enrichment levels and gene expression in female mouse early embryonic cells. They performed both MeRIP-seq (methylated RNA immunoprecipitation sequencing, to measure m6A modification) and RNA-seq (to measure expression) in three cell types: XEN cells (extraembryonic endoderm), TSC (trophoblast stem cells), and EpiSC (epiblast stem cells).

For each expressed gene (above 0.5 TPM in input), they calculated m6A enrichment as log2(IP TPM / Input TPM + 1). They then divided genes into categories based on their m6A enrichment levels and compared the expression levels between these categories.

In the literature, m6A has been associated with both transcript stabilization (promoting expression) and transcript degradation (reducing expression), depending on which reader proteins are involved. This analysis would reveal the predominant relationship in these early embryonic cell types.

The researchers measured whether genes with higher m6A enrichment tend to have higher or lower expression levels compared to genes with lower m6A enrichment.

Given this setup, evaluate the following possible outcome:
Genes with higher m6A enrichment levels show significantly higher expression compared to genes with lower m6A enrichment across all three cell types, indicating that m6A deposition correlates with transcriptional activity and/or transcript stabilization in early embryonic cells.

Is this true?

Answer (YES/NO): NO